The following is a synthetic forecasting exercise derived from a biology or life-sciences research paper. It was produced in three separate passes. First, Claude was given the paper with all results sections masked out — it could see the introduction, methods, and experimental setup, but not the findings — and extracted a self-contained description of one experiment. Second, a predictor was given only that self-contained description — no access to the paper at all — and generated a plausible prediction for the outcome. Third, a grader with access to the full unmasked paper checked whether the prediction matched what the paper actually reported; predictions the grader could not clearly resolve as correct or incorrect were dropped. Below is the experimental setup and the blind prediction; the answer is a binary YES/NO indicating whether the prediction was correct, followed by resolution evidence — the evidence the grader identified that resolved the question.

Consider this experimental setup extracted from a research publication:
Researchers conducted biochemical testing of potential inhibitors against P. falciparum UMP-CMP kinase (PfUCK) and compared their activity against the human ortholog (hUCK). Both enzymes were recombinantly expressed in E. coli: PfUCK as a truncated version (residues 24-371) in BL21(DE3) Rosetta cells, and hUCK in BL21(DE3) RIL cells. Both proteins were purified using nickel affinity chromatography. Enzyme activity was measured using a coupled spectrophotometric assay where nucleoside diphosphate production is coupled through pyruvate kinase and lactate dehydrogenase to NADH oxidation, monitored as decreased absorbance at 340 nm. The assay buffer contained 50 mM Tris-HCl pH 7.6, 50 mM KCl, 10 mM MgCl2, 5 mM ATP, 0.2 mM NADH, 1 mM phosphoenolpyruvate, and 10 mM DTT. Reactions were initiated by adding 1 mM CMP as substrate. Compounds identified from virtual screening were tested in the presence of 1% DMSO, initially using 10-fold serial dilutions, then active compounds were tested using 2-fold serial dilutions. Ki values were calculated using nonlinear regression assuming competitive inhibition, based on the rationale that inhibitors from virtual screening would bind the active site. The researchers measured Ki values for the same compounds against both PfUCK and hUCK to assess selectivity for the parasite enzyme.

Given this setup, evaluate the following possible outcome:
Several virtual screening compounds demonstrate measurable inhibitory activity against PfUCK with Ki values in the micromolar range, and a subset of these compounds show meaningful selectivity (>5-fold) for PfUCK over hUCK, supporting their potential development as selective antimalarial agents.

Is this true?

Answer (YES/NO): YES